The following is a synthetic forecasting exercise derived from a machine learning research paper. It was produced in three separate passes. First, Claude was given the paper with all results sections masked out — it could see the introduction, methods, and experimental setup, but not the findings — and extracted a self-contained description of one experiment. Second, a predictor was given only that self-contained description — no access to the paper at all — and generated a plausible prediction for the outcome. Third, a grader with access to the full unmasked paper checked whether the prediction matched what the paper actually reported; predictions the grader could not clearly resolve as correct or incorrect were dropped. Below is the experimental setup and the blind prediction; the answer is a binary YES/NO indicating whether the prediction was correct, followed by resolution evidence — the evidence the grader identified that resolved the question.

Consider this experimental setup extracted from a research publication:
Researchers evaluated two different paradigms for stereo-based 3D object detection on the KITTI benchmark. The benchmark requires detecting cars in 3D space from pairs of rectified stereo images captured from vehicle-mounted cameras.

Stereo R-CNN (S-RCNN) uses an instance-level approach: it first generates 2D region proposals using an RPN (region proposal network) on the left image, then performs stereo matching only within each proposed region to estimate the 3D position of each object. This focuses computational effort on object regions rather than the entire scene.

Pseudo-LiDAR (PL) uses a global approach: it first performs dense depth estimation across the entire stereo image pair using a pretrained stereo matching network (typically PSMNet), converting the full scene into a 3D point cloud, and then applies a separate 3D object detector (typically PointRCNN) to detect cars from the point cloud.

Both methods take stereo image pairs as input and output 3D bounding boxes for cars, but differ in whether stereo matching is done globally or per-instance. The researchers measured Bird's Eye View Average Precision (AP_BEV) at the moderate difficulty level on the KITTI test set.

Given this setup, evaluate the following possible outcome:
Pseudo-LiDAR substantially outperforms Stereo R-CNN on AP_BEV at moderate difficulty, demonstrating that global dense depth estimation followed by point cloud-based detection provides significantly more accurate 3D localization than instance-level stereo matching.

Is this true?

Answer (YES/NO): NO